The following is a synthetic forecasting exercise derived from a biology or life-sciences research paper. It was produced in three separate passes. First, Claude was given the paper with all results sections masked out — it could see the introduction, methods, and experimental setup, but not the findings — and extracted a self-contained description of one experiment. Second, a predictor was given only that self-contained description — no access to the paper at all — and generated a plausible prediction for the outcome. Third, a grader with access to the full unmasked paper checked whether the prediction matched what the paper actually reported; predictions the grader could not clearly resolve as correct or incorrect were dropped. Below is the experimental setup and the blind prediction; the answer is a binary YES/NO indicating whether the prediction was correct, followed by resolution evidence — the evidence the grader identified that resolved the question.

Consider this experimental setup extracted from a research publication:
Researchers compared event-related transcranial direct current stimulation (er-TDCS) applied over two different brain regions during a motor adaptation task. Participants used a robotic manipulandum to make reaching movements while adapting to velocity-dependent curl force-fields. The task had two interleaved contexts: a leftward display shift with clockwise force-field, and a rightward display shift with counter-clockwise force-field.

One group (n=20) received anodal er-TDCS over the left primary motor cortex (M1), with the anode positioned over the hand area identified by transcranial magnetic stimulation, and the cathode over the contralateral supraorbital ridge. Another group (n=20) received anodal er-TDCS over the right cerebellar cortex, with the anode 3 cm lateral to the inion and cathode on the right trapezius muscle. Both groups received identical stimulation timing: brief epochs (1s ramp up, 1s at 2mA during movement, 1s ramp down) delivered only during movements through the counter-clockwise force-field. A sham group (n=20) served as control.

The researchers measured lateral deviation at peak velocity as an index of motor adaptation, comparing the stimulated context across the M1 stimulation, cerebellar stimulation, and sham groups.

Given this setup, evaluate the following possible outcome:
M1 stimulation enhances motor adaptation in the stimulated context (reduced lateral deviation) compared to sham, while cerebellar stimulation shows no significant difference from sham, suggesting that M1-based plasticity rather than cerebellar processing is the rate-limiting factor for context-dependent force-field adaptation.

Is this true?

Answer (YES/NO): NO